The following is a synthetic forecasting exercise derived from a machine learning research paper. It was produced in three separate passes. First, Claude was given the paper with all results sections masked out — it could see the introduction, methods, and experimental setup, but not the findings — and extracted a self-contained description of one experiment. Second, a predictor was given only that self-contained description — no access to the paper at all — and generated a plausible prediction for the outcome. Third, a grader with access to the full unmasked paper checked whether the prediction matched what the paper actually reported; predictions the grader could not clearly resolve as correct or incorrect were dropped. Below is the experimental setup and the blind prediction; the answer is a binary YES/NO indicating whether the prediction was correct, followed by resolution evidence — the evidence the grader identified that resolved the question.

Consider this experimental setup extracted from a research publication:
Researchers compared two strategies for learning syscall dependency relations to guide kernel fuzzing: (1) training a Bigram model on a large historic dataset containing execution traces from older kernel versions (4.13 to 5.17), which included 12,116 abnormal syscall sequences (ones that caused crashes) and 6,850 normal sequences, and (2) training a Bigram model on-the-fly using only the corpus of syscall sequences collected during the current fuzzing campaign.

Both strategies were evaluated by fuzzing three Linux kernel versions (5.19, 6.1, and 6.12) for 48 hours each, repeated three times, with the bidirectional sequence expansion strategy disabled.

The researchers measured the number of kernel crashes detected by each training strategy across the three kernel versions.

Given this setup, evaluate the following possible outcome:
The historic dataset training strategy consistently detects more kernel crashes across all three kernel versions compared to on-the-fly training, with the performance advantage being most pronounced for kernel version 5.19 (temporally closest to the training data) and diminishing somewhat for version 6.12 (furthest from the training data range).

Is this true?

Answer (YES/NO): NO